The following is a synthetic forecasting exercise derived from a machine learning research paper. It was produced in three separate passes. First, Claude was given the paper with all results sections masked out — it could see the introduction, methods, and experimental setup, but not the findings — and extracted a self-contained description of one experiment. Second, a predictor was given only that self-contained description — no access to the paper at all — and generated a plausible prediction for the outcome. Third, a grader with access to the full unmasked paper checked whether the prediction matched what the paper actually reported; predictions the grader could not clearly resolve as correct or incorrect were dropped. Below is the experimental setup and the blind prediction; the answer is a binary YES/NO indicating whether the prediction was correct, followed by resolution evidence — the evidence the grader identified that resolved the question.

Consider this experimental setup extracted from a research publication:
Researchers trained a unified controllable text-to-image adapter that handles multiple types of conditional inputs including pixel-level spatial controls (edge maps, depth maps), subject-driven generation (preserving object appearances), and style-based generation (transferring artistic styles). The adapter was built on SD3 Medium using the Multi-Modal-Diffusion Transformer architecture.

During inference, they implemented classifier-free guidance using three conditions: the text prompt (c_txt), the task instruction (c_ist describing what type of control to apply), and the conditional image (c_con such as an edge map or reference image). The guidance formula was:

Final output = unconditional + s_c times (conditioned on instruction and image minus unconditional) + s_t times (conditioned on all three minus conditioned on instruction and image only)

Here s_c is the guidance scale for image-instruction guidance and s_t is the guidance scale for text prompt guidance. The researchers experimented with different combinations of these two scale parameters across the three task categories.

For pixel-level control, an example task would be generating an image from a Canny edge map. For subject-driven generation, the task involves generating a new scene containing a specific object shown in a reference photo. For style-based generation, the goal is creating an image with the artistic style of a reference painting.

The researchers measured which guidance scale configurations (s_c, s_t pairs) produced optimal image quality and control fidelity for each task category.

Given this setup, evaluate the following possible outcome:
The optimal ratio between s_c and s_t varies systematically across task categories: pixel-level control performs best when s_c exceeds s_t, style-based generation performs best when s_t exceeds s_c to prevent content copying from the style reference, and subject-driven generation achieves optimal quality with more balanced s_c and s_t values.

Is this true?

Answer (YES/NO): NO